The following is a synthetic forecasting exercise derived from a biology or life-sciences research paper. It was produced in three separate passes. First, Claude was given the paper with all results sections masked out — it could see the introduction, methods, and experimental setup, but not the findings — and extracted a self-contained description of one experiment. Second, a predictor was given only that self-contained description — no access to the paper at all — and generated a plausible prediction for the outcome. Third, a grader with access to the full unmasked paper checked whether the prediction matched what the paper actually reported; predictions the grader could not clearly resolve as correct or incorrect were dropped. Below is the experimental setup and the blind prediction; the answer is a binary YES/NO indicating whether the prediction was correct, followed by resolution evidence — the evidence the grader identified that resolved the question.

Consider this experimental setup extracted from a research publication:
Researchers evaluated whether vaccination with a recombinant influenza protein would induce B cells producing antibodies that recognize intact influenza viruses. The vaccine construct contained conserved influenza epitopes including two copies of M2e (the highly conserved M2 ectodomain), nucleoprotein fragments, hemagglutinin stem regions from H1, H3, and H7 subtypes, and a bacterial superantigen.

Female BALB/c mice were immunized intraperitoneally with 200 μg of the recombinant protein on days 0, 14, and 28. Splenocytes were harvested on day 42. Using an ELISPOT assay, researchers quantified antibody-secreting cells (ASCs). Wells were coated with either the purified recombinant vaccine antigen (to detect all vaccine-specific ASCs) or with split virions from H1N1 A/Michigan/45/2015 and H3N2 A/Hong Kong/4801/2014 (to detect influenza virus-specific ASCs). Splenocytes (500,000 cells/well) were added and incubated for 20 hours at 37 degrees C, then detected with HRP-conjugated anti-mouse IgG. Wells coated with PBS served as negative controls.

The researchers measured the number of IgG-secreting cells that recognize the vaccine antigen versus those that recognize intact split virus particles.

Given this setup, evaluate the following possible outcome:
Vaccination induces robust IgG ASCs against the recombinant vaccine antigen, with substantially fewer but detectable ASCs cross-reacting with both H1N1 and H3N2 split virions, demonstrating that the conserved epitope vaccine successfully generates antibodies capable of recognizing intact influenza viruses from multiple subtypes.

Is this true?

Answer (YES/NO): NO